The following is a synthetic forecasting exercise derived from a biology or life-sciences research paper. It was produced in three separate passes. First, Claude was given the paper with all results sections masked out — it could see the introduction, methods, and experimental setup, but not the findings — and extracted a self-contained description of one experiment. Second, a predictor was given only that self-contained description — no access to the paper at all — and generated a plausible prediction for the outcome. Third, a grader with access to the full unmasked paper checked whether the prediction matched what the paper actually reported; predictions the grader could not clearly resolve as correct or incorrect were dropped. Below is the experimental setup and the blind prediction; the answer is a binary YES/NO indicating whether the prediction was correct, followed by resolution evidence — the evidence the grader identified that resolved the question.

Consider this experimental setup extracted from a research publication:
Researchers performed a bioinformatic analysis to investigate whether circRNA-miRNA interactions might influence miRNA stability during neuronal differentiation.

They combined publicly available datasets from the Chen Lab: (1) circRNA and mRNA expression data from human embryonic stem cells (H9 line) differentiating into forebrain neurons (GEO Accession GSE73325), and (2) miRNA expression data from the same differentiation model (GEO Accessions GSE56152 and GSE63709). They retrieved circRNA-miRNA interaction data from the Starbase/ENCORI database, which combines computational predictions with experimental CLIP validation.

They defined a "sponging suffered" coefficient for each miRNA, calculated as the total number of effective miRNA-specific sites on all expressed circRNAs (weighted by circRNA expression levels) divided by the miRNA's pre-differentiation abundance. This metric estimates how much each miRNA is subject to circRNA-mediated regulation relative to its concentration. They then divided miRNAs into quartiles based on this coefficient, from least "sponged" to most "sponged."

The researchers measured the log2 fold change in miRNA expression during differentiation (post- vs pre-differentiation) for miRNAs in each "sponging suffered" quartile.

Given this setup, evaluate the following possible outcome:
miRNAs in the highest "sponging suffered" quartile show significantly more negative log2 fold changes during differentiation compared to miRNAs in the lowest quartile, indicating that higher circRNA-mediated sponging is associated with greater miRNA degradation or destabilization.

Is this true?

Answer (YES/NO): NO